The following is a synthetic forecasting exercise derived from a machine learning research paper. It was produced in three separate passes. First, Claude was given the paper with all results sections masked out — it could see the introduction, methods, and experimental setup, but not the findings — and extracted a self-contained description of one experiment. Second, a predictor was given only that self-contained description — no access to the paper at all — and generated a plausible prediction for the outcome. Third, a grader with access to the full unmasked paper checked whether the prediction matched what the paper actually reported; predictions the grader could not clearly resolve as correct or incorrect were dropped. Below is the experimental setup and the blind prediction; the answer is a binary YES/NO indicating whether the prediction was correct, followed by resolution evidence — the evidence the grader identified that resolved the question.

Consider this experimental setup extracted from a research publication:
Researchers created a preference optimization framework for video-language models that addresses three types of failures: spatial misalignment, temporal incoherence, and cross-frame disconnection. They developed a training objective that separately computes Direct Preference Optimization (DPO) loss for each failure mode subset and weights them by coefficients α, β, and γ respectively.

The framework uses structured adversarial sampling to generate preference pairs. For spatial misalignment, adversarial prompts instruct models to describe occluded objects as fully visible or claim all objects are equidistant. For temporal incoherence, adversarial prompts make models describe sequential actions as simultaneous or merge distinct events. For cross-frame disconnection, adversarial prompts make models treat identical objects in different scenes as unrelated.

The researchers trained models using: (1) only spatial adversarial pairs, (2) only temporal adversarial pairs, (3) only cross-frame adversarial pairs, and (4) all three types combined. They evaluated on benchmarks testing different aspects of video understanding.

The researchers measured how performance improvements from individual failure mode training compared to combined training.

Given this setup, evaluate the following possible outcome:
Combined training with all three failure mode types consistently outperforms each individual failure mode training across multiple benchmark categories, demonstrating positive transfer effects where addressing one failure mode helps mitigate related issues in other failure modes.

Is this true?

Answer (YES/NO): YES